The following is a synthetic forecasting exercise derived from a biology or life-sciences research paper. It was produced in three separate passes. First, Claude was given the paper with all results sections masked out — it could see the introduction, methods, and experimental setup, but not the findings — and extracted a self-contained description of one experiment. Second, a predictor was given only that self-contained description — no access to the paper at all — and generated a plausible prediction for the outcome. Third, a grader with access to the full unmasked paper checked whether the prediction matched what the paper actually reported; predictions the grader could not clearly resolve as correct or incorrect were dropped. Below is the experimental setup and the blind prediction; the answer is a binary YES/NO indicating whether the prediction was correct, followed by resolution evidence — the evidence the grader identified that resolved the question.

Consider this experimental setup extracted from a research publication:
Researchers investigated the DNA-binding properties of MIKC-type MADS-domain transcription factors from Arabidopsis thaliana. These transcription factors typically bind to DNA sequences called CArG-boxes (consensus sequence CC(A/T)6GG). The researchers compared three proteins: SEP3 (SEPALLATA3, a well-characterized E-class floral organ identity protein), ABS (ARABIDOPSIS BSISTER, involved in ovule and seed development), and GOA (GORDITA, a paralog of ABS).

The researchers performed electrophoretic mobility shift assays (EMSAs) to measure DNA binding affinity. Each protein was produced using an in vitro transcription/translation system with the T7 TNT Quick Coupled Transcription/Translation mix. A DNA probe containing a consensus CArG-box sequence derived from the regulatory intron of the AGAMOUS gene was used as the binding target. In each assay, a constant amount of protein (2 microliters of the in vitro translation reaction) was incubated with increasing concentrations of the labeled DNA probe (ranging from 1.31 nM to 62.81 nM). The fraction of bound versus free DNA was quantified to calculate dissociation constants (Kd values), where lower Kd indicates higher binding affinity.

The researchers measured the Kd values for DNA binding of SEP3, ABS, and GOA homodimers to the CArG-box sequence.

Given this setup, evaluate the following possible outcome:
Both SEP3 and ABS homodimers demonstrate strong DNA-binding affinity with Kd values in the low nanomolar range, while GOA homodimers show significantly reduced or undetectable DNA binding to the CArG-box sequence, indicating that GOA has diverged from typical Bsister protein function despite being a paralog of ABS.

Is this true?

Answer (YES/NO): NO